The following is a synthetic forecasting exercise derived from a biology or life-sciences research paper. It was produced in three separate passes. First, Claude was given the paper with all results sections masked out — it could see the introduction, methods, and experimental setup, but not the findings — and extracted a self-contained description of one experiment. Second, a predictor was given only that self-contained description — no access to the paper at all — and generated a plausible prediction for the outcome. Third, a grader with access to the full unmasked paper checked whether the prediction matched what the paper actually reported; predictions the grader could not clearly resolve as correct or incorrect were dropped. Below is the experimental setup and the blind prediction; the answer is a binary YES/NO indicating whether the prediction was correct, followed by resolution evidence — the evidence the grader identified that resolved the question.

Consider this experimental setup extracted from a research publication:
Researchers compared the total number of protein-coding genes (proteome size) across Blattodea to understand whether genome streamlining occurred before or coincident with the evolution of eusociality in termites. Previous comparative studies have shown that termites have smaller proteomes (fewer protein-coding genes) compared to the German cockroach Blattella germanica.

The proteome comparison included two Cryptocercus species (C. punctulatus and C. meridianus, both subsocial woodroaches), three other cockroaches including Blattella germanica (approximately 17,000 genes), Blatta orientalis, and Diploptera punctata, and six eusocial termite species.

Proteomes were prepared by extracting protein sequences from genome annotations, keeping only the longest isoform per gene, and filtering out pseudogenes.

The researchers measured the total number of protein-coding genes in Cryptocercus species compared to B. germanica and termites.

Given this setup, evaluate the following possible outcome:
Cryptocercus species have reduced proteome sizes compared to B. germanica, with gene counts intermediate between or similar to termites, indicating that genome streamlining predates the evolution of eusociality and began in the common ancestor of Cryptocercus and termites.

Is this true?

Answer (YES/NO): YES